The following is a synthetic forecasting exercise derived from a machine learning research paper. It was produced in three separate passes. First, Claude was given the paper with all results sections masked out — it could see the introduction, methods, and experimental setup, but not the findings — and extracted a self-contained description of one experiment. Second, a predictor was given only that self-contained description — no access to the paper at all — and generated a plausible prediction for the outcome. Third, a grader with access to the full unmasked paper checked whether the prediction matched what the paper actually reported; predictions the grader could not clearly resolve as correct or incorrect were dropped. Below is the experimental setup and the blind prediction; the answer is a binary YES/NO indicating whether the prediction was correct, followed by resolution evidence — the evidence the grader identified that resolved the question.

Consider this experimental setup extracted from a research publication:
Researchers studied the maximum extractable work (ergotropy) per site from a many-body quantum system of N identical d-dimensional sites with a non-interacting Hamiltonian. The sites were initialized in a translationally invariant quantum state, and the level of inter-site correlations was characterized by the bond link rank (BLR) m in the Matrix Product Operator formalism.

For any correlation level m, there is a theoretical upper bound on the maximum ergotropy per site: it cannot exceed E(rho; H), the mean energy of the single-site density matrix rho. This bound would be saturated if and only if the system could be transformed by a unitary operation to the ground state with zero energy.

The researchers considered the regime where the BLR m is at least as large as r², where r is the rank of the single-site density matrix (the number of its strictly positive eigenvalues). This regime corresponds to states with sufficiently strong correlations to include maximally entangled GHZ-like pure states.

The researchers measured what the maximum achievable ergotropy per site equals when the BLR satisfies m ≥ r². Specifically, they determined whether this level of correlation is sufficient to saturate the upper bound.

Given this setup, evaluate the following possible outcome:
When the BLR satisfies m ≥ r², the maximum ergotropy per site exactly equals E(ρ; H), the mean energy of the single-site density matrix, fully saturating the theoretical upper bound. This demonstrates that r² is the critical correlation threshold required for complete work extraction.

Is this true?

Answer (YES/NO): NO